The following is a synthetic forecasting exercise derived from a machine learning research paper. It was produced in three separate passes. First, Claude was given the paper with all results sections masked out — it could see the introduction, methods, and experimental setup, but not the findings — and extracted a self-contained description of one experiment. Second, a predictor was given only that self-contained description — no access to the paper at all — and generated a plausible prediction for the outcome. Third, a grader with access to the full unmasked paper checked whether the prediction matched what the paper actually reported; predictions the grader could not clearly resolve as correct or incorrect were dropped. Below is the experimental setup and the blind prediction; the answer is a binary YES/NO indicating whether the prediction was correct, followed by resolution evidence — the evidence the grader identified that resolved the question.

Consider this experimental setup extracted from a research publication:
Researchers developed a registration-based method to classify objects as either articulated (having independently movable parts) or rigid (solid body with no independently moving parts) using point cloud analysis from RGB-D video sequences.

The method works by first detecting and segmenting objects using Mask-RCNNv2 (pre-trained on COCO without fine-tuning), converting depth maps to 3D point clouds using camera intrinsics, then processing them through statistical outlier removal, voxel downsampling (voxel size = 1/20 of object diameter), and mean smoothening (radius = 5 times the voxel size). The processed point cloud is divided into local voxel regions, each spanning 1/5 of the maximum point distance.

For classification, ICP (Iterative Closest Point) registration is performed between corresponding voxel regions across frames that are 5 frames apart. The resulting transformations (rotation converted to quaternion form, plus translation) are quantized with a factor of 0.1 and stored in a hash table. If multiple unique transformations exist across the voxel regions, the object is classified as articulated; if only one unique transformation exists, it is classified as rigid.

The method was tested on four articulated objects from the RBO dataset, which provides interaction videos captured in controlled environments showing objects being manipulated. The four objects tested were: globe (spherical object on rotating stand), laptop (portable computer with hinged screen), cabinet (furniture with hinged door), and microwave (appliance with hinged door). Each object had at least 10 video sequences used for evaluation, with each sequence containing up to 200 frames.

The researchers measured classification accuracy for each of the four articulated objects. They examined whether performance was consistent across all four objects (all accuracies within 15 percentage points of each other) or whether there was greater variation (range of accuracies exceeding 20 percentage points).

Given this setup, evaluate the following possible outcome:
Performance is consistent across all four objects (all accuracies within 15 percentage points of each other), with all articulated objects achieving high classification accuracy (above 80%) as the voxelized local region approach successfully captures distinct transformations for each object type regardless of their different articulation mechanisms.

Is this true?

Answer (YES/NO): NO